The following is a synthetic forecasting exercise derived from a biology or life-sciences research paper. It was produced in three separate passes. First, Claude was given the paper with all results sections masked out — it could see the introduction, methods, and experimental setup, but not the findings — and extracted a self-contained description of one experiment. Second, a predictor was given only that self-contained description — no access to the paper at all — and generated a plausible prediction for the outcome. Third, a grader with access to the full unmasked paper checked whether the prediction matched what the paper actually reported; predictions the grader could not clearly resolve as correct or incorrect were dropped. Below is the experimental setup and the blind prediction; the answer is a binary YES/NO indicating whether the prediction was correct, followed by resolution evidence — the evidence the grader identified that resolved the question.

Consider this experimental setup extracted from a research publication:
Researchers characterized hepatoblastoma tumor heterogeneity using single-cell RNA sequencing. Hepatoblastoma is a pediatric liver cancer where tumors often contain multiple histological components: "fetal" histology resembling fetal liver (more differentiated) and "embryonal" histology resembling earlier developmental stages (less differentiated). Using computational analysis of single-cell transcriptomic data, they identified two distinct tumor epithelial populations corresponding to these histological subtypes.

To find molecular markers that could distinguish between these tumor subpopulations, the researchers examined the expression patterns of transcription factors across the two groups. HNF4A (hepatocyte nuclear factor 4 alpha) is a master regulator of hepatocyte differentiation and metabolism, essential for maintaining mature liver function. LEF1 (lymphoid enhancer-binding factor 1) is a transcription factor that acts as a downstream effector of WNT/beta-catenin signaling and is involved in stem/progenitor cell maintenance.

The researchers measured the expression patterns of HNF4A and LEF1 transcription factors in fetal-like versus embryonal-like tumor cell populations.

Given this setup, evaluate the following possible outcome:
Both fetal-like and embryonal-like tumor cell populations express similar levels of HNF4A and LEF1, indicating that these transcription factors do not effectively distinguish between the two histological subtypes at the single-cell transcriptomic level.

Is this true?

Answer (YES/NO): NO